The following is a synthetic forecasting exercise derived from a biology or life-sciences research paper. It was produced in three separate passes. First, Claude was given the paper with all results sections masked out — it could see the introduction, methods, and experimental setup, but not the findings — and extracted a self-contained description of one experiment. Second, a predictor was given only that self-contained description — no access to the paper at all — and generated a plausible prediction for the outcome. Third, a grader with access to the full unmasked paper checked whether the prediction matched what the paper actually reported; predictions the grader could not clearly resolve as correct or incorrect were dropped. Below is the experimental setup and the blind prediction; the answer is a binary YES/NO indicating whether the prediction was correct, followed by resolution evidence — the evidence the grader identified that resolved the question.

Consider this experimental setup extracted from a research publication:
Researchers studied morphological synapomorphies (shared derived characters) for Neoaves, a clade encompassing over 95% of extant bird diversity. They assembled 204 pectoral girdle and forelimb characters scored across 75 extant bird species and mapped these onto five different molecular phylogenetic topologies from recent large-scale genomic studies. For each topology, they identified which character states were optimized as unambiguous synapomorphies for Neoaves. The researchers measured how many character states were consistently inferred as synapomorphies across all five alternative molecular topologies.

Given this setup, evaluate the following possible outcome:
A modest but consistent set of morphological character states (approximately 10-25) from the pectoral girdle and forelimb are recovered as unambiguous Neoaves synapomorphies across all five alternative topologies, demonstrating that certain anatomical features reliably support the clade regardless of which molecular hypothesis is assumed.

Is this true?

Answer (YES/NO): NO